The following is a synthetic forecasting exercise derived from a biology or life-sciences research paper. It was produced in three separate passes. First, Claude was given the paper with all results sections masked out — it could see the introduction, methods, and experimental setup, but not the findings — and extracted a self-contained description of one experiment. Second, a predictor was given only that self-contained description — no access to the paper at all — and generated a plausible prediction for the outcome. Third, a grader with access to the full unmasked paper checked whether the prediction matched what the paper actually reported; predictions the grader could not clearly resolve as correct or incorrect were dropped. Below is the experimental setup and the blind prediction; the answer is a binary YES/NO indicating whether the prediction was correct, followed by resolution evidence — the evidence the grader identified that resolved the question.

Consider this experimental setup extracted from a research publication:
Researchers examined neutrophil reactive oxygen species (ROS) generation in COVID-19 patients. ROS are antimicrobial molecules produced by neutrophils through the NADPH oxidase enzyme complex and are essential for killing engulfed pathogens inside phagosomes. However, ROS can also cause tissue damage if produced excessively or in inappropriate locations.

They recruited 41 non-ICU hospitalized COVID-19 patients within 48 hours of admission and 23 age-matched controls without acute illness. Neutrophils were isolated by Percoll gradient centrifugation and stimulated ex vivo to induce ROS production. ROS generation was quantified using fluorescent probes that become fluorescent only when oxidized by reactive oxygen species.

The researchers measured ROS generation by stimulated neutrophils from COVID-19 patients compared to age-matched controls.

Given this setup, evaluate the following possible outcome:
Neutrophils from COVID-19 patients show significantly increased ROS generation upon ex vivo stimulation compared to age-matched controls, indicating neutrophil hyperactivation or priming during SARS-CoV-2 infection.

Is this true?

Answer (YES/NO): NO